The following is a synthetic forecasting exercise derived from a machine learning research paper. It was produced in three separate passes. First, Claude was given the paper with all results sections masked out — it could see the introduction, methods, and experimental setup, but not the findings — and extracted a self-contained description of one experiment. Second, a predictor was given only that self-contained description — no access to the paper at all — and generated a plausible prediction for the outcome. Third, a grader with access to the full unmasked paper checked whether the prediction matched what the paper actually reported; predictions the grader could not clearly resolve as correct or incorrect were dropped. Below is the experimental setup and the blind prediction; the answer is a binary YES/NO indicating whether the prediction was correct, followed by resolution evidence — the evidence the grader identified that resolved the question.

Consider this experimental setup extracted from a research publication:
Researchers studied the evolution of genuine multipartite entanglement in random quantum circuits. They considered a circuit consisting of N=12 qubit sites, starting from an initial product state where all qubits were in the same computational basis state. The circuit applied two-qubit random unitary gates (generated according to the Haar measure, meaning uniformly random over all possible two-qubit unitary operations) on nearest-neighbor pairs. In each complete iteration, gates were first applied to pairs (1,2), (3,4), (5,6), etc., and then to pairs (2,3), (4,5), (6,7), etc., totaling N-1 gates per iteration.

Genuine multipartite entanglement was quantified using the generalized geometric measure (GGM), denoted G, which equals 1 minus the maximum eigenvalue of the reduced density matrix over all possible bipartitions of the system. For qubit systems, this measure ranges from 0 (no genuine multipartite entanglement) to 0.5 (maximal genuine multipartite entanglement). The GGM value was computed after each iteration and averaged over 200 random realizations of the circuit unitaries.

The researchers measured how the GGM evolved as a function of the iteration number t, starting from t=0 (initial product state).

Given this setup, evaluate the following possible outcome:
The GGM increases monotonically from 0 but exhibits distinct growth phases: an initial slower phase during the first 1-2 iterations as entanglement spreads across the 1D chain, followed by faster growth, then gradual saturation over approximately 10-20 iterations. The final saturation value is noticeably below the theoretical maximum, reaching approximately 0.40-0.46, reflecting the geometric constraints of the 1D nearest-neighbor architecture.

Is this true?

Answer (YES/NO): NO